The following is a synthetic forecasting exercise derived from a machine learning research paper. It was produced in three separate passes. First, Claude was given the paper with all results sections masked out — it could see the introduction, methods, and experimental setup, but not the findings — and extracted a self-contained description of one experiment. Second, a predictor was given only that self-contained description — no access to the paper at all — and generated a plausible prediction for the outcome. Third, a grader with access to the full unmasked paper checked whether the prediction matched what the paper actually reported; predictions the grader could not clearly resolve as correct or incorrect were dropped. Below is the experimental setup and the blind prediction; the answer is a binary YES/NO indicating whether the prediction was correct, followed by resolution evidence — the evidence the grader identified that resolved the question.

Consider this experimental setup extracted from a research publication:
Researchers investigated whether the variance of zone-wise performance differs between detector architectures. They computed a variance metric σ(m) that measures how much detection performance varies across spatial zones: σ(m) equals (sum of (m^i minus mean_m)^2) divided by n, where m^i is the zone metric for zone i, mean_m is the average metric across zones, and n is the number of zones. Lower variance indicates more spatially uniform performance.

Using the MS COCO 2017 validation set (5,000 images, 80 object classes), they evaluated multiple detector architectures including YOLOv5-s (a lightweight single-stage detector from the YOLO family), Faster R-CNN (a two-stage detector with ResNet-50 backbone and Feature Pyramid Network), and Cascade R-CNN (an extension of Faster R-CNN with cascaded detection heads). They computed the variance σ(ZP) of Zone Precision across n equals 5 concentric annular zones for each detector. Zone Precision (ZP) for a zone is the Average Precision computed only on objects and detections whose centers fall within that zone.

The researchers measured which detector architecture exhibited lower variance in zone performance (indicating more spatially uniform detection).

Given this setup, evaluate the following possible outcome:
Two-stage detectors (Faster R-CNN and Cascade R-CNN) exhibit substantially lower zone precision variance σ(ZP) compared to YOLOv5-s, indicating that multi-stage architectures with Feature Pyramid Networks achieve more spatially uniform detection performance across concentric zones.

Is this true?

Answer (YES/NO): NO